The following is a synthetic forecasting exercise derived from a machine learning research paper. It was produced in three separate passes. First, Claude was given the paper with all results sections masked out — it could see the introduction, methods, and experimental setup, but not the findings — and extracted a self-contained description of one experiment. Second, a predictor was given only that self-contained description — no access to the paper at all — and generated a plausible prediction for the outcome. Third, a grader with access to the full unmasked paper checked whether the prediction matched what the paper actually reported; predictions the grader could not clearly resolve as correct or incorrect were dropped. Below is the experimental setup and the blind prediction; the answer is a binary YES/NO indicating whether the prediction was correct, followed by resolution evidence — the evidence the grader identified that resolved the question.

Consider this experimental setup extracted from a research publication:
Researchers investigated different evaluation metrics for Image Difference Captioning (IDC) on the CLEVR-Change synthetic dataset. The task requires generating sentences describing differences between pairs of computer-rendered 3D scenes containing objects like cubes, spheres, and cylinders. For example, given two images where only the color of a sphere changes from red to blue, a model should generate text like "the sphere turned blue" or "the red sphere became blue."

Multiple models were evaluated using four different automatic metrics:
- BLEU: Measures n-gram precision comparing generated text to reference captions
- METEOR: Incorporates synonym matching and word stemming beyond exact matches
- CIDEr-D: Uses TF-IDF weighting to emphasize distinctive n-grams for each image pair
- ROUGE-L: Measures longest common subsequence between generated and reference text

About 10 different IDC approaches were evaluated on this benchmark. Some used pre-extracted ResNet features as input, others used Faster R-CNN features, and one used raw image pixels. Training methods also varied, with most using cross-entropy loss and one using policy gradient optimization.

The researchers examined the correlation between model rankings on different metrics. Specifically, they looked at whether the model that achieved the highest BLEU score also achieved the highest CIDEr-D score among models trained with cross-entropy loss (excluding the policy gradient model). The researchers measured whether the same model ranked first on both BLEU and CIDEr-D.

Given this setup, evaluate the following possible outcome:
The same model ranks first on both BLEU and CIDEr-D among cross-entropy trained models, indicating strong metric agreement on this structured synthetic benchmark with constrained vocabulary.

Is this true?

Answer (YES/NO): YES